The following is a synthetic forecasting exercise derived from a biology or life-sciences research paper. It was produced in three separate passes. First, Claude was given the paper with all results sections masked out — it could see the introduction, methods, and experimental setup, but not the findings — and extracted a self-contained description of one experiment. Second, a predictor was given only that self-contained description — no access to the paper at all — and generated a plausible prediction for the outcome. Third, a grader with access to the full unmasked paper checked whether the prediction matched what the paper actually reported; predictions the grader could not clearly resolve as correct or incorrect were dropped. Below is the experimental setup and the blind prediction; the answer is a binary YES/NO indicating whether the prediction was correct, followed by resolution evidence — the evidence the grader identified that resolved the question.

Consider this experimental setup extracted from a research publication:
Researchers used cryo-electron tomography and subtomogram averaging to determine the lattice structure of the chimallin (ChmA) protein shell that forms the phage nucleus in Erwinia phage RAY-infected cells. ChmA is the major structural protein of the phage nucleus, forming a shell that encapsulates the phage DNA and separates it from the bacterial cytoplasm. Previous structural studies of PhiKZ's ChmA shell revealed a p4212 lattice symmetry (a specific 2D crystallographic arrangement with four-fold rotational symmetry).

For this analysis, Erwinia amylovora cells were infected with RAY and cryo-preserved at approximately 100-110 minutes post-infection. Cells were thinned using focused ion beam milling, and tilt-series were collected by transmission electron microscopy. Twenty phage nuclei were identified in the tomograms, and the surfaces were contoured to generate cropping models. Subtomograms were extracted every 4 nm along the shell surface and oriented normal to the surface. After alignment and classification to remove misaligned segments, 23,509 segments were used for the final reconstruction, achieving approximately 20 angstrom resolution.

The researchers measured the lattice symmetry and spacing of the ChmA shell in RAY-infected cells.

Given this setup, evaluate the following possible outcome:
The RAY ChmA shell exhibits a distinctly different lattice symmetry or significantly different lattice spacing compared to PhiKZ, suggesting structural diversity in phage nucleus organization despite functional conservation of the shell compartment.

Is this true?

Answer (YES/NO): NO